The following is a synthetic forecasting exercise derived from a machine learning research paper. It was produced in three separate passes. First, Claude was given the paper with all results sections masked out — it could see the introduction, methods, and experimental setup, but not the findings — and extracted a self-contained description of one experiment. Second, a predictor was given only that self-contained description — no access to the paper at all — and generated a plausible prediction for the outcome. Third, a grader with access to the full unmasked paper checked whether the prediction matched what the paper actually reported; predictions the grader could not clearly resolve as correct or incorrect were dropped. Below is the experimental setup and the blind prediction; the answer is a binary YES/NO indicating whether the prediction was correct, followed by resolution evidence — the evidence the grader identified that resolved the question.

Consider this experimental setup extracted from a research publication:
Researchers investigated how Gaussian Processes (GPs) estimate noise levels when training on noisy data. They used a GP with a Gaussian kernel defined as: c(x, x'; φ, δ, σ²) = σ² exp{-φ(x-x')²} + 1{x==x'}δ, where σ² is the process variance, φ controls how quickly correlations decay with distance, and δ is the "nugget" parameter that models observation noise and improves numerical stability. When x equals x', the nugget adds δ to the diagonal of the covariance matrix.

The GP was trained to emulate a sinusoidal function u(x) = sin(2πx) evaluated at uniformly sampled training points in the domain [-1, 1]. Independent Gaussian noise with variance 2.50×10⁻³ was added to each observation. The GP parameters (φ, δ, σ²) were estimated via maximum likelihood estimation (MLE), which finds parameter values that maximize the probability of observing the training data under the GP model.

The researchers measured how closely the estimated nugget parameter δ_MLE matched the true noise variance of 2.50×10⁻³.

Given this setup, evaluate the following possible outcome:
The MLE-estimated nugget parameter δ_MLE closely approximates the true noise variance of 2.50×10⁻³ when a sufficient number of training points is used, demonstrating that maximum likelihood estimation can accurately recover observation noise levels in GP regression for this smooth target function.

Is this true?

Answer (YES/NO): YES